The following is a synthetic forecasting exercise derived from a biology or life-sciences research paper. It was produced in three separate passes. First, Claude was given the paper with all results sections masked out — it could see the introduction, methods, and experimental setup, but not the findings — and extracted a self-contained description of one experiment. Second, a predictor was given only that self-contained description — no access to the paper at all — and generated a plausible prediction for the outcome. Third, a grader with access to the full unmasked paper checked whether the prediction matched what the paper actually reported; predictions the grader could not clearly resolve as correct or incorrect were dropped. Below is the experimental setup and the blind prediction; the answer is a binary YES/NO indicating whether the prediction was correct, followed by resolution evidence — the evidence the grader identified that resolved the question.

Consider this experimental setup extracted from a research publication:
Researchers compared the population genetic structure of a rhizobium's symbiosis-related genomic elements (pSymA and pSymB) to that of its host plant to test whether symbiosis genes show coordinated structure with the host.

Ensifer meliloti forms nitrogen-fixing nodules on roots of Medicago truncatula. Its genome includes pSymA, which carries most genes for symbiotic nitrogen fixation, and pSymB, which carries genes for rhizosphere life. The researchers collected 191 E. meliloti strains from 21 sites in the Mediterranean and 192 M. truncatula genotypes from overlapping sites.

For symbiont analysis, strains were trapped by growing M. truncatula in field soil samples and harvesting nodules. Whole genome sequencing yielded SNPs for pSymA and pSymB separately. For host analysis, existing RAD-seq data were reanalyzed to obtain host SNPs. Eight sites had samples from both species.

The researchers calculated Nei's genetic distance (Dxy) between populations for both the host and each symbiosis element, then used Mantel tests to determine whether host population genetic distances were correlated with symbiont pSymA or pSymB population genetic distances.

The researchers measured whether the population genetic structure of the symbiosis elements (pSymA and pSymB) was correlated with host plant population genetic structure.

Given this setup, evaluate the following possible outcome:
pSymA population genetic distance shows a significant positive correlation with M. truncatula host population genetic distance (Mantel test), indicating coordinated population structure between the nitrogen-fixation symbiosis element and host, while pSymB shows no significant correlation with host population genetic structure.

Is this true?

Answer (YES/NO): NO